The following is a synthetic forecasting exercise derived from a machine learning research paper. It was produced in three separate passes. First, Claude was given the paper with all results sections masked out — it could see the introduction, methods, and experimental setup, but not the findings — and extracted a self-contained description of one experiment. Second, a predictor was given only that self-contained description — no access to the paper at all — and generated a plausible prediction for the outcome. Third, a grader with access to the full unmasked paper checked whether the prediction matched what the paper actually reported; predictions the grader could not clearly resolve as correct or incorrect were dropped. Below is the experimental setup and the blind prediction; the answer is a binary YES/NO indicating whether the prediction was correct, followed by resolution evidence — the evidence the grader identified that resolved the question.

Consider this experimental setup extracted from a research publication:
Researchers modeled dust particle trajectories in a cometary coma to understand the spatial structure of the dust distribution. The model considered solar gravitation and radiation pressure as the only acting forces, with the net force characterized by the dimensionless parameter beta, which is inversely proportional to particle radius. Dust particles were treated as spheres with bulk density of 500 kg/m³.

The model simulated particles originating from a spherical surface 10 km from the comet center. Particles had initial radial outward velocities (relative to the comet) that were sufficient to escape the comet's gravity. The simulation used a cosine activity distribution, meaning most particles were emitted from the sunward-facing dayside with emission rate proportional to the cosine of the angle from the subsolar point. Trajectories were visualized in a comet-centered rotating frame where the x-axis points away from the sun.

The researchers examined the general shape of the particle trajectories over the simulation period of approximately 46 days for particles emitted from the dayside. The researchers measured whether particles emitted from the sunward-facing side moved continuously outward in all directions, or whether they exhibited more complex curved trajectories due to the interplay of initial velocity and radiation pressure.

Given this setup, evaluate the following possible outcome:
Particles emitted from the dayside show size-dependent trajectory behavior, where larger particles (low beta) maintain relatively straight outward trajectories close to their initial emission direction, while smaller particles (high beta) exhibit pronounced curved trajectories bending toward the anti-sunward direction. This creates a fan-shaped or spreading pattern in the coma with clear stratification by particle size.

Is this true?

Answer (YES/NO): NO